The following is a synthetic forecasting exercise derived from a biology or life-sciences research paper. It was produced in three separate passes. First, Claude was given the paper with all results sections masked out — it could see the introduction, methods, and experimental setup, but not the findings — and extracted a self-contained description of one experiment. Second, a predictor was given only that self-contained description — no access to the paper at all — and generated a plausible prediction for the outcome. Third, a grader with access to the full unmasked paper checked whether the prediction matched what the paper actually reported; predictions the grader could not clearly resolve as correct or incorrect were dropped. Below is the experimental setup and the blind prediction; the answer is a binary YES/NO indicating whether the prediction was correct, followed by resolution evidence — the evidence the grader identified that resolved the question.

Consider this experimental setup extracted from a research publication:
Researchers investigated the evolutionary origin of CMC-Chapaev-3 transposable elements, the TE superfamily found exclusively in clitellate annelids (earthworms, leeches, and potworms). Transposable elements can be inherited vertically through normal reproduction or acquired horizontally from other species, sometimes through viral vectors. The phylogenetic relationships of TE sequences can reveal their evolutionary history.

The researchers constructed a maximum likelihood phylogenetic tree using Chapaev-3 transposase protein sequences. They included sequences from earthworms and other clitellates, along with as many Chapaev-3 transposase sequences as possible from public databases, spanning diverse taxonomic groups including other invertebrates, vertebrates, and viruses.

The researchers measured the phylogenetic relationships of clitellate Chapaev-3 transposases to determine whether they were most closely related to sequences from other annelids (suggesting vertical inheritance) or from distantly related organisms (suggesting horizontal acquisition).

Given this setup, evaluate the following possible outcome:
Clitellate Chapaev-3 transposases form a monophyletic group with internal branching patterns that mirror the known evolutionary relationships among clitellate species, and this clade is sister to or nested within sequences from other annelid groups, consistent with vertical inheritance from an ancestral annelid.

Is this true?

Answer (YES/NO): NO